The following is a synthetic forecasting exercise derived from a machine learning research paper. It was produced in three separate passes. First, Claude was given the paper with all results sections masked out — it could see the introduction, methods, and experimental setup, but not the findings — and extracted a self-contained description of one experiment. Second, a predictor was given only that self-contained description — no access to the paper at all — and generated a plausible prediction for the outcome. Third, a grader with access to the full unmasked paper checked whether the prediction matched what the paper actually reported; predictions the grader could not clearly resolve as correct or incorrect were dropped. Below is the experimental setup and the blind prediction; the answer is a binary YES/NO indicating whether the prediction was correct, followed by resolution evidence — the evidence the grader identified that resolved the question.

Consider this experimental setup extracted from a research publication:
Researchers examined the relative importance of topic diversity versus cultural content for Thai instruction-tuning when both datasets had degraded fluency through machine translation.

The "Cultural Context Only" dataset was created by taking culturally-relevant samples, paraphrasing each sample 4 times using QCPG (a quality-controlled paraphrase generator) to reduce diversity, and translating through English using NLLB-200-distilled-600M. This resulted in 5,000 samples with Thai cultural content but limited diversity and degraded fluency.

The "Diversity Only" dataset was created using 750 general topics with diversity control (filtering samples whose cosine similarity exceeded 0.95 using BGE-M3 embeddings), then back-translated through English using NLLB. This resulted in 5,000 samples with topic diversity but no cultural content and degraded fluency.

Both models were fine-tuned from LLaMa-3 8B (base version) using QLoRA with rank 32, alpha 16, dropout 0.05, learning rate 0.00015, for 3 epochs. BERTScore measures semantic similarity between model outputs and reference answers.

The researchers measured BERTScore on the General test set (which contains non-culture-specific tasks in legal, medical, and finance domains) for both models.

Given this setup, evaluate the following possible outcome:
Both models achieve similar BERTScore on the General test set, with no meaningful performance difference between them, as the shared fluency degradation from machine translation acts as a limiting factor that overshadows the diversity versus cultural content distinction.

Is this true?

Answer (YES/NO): NO